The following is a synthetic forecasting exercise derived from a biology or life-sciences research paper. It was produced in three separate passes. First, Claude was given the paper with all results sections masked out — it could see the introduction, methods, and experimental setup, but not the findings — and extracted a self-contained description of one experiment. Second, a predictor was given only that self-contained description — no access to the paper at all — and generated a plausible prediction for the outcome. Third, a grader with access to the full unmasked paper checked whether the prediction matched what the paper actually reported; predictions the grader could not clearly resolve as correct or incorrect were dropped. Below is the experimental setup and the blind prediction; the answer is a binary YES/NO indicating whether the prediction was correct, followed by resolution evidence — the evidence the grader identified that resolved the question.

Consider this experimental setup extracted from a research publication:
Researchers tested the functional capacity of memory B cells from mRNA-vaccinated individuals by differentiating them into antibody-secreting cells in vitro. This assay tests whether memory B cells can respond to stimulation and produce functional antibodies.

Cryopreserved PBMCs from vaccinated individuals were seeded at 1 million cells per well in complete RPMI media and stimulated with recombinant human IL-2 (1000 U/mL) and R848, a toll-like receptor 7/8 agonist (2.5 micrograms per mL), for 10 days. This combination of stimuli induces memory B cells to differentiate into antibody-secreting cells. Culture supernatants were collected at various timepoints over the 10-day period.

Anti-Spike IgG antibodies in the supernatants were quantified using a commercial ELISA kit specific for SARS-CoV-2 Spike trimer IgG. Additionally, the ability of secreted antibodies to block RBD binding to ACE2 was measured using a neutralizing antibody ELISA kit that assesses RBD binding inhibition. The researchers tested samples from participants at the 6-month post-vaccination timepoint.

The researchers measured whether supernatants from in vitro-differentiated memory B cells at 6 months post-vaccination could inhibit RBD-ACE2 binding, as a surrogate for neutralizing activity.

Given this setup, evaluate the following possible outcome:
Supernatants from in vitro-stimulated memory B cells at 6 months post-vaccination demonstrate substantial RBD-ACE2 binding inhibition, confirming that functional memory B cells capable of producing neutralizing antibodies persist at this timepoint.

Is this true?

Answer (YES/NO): YES